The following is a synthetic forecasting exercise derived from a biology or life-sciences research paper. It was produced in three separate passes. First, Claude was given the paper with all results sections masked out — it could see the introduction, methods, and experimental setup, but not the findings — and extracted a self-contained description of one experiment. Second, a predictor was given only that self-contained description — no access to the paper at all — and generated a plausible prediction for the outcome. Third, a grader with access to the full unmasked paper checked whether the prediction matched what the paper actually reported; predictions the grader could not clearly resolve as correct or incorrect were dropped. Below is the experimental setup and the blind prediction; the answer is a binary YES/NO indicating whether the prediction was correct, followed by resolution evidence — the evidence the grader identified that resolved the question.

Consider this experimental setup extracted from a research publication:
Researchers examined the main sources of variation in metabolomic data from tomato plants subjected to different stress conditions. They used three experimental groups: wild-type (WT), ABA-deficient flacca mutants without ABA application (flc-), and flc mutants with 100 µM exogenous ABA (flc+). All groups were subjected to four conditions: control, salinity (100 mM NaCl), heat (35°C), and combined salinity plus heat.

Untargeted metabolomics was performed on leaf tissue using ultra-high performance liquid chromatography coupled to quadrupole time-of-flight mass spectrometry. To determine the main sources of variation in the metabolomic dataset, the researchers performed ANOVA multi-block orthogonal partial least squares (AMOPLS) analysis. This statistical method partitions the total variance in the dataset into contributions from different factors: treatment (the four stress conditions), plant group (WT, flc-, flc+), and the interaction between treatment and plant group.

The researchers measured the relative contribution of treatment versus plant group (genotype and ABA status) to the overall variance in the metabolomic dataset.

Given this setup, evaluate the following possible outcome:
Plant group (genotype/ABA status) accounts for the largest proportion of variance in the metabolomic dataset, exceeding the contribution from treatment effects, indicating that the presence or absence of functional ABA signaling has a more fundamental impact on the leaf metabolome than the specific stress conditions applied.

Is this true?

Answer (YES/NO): NO